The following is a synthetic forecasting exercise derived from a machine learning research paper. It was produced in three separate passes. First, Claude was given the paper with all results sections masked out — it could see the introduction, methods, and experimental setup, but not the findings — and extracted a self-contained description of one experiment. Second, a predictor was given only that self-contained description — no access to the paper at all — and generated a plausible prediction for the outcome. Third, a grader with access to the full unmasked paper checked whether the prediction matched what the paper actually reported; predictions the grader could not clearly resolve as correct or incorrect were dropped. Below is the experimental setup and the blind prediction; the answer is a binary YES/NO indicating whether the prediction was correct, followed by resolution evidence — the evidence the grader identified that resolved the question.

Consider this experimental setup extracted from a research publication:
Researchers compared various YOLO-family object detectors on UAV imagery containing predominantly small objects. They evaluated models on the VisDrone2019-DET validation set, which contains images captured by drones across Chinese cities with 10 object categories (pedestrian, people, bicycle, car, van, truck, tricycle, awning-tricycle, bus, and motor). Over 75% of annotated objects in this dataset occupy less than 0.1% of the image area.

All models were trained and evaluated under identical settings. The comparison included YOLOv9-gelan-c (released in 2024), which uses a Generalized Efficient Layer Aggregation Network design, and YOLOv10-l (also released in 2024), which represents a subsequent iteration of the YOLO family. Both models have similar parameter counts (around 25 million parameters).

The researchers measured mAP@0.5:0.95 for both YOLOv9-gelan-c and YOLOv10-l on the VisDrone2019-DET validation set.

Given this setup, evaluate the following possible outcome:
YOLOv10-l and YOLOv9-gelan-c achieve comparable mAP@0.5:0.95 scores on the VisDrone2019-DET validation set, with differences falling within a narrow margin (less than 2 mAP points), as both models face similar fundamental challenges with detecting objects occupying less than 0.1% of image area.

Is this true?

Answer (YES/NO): YES